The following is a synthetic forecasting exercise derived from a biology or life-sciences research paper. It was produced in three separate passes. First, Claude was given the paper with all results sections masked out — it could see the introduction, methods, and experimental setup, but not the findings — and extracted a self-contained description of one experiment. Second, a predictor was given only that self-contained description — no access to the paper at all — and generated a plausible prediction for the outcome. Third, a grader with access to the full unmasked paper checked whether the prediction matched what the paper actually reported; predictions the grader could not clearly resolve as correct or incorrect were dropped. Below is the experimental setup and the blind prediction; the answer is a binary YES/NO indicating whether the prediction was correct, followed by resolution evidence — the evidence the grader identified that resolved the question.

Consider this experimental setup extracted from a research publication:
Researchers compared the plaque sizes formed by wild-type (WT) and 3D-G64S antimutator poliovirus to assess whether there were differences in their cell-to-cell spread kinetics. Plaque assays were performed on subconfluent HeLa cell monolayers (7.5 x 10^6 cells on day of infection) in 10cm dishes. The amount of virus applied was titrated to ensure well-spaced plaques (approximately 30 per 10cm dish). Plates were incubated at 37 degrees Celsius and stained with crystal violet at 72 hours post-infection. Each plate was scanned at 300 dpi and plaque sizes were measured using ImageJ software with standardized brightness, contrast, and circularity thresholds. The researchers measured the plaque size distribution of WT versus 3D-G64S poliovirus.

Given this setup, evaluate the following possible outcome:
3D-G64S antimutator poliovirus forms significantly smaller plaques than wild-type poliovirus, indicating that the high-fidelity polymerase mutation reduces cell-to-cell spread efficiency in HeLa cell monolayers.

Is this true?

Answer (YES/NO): YES